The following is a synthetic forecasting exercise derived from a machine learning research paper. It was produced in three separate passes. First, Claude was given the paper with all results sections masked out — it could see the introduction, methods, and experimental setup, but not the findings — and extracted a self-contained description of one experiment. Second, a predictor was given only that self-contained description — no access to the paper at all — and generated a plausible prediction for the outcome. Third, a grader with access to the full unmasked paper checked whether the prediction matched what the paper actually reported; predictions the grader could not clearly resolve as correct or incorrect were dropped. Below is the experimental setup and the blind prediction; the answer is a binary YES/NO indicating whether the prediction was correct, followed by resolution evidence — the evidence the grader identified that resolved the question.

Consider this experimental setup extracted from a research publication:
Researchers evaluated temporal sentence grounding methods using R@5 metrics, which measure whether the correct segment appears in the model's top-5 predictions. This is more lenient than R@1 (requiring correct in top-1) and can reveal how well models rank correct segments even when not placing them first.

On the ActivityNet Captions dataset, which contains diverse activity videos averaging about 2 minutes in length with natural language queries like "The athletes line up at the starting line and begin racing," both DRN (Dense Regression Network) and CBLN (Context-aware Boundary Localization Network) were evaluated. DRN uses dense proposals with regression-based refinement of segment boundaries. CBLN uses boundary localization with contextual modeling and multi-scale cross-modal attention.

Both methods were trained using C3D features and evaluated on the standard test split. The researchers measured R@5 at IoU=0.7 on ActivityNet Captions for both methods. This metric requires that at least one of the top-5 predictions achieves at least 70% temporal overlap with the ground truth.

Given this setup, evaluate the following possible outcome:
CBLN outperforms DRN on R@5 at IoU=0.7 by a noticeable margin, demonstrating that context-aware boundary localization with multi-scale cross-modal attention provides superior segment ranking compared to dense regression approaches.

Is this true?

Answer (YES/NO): YES